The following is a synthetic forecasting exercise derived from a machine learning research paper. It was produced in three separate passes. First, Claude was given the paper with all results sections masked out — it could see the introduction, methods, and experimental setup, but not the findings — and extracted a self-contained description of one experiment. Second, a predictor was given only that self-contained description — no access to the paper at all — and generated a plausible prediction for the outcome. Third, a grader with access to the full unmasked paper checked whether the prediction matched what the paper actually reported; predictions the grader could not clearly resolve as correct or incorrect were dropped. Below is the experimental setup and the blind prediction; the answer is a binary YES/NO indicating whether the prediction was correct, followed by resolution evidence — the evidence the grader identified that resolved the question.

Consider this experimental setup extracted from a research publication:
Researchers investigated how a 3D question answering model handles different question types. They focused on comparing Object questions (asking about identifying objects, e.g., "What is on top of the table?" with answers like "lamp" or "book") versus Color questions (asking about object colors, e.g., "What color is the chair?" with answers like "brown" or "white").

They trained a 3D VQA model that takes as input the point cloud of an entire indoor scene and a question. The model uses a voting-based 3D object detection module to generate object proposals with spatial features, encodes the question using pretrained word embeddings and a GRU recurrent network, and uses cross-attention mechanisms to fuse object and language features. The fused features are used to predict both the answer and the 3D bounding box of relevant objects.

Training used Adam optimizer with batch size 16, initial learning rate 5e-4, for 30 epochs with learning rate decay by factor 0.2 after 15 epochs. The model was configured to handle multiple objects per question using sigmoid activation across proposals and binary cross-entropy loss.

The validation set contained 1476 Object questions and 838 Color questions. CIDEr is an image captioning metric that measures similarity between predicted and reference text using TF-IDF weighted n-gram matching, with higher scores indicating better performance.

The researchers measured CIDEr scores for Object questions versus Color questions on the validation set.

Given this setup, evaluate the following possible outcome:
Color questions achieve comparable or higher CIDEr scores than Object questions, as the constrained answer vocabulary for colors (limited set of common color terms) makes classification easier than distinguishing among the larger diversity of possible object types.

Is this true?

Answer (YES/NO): YES